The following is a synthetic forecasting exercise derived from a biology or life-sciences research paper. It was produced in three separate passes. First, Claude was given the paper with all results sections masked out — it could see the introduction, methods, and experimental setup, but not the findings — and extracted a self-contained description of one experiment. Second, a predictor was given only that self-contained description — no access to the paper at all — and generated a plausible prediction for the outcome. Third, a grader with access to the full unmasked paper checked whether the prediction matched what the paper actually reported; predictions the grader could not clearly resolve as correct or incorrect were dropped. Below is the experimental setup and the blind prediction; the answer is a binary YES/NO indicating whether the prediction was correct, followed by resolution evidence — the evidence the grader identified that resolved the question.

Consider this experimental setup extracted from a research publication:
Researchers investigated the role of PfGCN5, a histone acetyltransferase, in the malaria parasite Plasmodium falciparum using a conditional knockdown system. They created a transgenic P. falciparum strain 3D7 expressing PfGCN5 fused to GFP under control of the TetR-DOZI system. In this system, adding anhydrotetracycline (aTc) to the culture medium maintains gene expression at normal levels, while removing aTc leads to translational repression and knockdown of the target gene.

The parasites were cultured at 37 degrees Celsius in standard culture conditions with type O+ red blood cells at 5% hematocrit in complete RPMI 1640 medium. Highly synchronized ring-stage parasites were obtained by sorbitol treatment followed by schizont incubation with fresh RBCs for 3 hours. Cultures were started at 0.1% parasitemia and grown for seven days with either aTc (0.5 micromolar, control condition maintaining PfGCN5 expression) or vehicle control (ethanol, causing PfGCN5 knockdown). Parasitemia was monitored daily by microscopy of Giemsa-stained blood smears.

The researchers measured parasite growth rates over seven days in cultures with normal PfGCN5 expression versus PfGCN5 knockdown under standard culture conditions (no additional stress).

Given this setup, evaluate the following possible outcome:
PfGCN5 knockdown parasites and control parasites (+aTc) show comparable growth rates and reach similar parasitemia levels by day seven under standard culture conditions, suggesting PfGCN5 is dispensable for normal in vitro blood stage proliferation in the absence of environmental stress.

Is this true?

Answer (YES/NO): NO